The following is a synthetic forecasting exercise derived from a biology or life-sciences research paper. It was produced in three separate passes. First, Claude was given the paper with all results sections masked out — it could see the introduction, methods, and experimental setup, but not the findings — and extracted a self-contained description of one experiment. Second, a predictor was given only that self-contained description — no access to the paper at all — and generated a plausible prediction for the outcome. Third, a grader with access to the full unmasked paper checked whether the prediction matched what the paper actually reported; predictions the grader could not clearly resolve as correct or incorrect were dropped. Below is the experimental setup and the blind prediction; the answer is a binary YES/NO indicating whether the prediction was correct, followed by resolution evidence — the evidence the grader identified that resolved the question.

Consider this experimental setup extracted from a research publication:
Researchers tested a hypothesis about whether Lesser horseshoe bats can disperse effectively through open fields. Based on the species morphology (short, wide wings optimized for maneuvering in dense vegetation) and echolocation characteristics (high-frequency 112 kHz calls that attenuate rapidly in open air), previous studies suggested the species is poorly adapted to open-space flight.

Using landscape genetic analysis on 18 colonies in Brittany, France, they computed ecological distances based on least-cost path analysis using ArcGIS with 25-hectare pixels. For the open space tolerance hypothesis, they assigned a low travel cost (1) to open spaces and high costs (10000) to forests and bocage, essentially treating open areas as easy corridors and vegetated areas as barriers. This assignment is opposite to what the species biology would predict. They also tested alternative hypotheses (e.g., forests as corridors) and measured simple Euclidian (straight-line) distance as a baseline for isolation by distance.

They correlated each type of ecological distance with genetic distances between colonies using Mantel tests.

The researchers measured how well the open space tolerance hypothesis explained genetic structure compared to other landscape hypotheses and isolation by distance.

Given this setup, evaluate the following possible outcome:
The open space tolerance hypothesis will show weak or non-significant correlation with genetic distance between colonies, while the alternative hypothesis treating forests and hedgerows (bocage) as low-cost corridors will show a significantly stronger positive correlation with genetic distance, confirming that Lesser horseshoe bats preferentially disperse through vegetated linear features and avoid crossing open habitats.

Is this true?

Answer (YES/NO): NO